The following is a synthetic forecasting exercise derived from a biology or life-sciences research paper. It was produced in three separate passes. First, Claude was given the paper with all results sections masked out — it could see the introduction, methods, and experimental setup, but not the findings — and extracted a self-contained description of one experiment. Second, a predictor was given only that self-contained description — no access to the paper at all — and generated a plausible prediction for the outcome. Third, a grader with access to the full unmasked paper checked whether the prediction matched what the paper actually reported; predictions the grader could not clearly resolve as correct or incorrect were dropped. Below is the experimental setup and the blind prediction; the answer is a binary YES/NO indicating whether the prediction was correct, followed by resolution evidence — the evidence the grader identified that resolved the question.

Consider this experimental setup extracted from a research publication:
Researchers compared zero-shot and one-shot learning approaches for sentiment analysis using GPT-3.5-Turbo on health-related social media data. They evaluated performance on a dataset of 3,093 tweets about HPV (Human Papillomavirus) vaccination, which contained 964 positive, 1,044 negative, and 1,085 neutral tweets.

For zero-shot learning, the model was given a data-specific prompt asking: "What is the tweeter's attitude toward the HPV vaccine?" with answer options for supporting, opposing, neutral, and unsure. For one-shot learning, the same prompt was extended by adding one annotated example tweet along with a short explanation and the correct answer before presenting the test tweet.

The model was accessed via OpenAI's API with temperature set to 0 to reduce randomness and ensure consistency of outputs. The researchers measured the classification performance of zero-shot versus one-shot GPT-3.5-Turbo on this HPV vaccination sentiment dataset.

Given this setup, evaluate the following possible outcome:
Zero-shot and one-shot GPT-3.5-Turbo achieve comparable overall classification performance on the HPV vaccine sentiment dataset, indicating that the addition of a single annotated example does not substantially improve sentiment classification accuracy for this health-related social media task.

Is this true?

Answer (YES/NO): YES